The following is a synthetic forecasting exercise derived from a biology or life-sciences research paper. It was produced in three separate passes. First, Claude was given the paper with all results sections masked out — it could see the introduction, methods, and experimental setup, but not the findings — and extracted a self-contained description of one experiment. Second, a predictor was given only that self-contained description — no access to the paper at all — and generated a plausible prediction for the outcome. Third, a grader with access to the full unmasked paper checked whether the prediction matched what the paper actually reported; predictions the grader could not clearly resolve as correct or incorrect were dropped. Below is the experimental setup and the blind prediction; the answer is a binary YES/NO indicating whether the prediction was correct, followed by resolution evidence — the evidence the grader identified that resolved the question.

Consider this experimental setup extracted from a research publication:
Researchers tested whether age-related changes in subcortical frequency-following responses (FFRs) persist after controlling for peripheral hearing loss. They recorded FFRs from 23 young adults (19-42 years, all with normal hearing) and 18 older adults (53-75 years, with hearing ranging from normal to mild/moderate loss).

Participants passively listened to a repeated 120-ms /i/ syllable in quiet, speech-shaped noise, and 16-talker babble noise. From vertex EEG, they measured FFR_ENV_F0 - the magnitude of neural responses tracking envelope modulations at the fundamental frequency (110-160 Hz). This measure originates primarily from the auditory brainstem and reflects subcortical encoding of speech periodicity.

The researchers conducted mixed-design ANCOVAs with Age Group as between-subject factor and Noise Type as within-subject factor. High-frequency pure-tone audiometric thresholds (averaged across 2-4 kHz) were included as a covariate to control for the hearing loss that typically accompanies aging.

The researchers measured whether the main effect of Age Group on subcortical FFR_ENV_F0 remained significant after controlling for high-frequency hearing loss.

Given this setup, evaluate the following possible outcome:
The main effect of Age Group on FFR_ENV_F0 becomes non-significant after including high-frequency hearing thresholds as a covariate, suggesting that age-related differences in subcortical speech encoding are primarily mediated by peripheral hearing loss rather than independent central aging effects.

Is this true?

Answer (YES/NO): NO